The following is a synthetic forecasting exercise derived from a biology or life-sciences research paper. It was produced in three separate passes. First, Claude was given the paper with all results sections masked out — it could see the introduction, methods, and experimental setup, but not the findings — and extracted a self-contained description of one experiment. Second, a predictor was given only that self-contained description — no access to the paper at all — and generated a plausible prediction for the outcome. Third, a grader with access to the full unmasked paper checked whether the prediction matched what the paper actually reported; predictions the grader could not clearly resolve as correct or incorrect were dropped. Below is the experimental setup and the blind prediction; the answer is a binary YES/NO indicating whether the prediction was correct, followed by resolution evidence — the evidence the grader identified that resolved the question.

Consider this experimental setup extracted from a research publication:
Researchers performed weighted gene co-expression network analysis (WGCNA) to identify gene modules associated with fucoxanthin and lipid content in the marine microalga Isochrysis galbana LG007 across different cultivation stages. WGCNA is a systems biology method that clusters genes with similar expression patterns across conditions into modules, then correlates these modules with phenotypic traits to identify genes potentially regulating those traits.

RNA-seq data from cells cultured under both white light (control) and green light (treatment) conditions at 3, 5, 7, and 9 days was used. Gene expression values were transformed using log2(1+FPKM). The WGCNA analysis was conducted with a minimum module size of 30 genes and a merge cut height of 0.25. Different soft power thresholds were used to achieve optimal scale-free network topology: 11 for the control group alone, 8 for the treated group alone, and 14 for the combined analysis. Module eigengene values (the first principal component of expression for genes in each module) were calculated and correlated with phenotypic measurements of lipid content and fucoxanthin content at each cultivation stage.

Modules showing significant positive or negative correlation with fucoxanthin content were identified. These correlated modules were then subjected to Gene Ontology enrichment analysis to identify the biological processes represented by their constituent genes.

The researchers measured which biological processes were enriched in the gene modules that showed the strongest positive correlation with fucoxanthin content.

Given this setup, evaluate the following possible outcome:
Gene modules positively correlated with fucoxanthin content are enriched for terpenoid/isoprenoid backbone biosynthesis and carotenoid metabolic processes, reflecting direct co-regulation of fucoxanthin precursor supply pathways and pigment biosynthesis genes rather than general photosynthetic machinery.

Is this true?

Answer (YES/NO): NO